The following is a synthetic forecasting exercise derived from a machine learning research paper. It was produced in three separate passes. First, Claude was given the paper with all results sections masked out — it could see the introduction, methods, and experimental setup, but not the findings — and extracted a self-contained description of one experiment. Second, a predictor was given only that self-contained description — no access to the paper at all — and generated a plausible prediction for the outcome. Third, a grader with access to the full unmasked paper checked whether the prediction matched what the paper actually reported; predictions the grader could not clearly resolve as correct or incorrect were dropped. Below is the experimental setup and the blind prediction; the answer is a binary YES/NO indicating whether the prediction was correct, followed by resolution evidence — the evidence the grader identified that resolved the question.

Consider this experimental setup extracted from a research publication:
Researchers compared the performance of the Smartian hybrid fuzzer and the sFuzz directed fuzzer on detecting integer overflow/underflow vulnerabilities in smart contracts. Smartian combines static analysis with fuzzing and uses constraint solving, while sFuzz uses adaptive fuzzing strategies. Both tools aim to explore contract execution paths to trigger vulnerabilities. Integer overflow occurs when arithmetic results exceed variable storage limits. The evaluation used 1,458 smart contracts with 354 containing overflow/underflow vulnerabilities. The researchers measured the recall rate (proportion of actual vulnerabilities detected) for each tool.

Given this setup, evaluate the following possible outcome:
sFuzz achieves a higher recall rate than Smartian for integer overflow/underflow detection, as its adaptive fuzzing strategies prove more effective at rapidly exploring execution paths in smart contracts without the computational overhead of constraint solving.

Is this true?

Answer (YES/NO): NO